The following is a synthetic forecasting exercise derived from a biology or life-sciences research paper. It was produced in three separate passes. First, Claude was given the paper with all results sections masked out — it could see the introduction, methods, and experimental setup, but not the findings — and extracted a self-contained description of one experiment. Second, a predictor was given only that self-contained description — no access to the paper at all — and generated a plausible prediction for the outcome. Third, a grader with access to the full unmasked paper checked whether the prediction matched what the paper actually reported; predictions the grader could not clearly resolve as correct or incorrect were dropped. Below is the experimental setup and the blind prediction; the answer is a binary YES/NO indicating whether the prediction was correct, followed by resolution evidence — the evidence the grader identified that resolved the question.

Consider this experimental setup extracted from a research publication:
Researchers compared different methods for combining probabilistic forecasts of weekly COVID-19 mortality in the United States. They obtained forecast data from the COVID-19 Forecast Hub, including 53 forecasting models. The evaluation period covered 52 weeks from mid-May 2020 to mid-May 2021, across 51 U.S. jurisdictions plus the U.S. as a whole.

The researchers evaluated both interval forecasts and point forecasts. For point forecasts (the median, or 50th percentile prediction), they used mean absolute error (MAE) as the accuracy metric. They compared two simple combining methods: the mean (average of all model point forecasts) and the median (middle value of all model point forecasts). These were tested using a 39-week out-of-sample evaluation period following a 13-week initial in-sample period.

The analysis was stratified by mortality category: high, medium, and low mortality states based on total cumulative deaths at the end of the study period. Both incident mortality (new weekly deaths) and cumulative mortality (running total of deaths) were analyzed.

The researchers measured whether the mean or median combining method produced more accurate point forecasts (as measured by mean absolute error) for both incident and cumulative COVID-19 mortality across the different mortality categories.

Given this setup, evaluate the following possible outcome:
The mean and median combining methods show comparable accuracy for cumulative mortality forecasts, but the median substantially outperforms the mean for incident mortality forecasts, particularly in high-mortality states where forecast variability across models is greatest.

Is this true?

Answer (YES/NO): NO